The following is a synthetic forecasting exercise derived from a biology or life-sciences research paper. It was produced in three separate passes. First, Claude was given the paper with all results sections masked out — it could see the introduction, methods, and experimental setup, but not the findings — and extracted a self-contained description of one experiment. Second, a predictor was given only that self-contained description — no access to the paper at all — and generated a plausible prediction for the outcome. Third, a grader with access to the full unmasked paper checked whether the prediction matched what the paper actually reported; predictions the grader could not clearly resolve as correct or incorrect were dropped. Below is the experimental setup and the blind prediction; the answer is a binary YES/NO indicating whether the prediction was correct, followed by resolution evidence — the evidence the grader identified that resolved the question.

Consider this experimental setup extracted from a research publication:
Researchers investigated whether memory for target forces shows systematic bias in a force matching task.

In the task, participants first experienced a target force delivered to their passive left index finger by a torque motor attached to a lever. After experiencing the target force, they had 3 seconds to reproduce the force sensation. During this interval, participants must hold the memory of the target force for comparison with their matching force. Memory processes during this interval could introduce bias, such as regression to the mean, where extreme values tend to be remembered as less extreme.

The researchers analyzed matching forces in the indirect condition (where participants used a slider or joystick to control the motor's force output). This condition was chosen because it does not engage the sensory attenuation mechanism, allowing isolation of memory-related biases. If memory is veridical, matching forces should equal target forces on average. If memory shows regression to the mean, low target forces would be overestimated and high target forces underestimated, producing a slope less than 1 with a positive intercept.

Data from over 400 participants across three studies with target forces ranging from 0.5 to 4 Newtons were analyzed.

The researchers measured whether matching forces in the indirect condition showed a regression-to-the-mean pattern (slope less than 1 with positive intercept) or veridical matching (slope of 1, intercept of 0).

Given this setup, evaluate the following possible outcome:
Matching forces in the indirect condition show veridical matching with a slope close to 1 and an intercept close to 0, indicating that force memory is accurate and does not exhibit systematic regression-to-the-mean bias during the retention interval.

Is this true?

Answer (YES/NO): NO